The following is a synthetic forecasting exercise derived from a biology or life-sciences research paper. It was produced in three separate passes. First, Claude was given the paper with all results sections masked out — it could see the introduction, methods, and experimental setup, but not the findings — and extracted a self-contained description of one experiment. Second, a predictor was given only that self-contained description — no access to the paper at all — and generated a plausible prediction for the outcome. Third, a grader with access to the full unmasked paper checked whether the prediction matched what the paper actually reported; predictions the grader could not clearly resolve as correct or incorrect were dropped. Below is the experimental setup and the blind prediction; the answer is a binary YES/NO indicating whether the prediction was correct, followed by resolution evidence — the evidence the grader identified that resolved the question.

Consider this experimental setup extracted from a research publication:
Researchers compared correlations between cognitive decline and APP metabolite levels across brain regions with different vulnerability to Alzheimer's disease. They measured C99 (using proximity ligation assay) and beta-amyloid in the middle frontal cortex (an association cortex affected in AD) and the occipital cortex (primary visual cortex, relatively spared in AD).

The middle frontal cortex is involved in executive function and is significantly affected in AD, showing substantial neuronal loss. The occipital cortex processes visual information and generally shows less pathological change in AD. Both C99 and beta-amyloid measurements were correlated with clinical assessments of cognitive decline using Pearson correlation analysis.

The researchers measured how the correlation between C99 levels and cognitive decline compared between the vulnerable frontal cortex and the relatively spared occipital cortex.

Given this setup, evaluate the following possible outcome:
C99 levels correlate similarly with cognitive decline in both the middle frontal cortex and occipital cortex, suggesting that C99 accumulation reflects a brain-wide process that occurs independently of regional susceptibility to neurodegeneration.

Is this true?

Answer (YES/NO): NO